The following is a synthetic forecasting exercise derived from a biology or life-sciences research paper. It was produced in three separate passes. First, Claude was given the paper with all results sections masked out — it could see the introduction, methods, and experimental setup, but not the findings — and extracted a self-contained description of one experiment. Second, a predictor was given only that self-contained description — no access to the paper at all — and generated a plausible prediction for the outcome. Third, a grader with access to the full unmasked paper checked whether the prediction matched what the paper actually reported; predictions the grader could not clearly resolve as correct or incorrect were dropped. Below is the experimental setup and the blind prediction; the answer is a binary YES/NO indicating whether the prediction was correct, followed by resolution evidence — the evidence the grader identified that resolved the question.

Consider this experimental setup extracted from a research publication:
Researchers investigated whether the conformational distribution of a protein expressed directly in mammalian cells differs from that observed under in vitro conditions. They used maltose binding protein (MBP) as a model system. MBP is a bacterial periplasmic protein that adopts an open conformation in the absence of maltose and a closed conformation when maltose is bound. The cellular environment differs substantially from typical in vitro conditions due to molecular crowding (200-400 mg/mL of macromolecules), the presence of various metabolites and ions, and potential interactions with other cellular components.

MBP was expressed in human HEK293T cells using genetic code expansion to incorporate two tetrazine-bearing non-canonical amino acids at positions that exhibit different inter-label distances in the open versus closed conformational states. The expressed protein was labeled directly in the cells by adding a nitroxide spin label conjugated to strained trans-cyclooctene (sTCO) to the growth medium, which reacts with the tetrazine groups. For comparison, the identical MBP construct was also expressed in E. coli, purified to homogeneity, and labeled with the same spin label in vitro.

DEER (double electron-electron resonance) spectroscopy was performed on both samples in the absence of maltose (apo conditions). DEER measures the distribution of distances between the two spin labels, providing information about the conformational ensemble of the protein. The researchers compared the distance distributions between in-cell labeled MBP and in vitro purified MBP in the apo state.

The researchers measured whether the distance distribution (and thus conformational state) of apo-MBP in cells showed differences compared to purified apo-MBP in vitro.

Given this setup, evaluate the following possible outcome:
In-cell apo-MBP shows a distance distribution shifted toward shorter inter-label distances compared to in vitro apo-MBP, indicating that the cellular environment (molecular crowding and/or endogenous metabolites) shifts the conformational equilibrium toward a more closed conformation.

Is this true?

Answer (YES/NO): NO